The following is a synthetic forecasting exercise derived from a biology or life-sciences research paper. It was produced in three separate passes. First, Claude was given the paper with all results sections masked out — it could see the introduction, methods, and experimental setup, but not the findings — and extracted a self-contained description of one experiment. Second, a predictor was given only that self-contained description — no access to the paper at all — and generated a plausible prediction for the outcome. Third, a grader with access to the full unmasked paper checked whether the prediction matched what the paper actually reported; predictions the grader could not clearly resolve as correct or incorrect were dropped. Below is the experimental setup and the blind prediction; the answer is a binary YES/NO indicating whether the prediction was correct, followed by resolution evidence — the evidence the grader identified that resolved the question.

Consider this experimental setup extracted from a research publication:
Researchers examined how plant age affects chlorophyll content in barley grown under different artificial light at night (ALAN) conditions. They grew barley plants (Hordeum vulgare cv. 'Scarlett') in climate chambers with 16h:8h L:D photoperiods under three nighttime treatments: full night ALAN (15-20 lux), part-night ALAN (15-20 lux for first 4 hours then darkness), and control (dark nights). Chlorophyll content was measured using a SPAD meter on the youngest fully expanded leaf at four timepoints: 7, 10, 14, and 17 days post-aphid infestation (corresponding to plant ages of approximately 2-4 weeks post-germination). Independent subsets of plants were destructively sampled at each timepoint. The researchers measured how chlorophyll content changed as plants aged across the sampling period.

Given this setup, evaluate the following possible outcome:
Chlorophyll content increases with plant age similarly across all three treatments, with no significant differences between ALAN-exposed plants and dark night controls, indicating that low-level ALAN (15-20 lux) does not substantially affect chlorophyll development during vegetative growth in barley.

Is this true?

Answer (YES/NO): NO